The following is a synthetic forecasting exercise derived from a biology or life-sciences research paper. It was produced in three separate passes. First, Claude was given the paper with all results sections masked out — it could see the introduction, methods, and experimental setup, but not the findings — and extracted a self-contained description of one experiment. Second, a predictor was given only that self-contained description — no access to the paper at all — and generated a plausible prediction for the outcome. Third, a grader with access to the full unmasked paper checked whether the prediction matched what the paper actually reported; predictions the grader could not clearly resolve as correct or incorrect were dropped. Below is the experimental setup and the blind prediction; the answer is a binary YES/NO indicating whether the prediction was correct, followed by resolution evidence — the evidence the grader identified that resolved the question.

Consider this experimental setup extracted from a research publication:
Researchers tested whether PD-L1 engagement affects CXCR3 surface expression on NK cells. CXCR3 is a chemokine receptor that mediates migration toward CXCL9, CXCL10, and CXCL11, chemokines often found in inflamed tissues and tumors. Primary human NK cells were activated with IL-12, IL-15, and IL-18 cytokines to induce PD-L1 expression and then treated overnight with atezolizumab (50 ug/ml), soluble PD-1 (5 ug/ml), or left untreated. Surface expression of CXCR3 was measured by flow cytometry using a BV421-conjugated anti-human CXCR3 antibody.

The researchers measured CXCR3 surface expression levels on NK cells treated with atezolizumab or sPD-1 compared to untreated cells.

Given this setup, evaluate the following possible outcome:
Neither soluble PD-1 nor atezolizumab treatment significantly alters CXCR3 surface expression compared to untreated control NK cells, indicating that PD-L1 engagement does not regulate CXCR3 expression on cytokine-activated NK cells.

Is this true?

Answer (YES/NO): NO